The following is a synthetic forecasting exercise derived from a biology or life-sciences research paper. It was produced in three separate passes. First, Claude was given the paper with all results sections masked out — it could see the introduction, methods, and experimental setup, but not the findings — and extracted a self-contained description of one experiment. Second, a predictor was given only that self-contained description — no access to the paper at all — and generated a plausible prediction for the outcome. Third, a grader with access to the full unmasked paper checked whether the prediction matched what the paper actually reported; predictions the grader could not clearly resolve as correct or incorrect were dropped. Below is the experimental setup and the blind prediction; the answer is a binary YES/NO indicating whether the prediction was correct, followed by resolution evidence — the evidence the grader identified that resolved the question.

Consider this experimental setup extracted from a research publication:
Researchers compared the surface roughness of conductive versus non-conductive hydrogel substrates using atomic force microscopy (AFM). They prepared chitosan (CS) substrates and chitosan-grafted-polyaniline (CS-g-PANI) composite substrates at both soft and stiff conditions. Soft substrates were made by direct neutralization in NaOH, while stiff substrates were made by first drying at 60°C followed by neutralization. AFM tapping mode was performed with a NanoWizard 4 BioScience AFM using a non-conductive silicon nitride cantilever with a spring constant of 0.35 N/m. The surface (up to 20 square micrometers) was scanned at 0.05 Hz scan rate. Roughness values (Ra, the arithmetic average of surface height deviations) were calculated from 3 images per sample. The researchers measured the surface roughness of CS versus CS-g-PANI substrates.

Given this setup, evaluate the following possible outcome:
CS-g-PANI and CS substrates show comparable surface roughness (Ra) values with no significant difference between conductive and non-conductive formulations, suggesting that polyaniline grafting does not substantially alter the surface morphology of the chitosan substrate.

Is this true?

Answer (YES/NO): NO